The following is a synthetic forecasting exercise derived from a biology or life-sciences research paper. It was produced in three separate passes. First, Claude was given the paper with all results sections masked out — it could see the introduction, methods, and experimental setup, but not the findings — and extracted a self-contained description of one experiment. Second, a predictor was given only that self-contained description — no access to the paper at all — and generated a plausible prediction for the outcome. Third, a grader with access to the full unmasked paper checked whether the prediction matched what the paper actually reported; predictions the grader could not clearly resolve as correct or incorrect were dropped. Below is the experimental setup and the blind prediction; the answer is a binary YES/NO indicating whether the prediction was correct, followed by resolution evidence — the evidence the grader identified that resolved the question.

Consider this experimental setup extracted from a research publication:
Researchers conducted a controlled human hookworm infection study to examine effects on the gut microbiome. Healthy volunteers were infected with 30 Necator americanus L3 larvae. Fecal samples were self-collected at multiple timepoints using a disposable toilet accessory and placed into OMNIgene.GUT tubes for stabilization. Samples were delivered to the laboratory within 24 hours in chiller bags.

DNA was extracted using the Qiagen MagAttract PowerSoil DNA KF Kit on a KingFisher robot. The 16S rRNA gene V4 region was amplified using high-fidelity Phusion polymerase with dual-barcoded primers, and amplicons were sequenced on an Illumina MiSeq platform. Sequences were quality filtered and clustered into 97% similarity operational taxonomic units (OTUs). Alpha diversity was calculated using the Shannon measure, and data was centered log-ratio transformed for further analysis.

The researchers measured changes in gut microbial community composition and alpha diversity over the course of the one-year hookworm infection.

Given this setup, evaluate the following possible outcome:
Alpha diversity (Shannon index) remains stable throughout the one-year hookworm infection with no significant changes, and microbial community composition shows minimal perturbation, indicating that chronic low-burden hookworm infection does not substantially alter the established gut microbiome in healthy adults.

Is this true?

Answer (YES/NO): YES